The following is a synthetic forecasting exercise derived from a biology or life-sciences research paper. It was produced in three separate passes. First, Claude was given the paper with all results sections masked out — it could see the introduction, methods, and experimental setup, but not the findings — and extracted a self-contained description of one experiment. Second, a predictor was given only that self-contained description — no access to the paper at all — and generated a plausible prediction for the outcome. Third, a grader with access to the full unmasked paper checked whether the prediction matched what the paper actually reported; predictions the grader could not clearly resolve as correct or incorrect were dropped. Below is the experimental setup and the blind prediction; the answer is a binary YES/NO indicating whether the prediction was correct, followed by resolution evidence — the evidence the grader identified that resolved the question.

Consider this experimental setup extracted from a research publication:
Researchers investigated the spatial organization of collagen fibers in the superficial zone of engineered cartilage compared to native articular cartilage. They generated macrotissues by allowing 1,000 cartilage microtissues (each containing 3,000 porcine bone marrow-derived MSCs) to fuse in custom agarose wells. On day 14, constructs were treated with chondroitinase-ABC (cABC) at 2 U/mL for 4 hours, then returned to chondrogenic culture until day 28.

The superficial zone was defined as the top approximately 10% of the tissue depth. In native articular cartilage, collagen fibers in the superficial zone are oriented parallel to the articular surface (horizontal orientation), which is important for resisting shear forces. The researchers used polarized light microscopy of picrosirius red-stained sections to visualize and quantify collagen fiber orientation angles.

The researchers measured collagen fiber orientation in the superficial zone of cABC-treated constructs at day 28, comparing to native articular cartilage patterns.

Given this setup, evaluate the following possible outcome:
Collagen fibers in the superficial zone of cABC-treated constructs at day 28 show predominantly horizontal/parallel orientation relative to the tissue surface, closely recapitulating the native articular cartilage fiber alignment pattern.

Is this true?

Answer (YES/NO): YES